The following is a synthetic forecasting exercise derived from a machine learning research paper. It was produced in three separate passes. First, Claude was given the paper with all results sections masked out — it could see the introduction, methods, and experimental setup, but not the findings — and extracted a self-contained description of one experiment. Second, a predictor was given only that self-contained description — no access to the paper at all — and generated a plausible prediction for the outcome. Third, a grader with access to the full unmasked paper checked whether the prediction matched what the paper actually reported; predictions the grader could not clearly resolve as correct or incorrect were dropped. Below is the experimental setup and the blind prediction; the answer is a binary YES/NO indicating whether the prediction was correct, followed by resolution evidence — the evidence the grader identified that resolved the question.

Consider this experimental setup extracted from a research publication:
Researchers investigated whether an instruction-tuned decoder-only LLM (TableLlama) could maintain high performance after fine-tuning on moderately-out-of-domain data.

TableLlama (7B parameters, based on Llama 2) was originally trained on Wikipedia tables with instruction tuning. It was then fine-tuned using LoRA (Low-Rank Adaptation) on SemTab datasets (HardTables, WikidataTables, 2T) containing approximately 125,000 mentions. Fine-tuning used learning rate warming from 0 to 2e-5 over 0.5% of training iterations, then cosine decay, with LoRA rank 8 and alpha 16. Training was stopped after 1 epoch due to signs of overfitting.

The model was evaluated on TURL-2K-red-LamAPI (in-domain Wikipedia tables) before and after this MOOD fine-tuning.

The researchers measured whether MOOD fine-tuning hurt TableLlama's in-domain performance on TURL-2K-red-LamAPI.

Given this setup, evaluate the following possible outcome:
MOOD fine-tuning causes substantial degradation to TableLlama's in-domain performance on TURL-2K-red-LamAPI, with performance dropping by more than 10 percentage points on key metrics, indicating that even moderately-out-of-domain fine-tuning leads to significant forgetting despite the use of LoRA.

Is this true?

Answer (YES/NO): NO